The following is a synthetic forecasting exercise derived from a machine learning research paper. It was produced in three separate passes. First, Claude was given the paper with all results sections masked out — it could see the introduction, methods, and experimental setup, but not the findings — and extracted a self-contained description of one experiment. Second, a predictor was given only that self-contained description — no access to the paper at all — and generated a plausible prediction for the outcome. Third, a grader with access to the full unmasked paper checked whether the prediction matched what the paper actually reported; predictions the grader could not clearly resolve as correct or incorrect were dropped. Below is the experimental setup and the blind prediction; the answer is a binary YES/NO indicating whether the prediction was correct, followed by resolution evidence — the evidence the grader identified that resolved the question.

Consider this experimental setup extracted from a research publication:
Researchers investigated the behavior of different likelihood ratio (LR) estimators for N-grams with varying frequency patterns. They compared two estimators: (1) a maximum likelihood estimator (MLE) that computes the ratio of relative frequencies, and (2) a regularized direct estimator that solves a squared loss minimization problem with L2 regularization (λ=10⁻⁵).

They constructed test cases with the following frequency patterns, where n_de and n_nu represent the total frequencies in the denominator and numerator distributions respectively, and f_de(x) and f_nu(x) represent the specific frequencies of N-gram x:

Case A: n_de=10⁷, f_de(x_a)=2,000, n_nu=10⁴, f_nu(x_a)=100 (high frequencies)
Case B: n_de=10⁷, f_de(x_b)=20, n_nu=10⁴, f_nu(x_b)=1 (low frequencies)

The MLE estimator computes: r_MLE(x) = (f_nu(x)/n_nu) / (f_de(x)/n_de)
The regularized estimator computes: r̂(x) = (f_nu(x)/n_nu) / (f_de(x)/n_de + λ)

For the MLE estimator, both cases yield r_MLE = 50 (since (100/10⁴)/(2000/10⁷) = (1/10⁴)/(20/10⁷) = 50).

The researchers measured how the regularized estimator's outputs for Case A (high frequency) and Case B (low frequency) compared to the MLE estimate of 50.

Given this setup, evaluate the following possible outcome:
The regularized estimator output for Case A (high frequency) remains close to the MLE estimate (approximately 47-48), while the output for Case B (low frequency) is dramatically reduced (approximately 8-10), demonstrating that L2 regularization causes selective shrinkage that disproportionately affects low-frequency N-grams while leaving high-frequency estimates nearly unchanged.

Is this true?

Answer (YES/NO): YES